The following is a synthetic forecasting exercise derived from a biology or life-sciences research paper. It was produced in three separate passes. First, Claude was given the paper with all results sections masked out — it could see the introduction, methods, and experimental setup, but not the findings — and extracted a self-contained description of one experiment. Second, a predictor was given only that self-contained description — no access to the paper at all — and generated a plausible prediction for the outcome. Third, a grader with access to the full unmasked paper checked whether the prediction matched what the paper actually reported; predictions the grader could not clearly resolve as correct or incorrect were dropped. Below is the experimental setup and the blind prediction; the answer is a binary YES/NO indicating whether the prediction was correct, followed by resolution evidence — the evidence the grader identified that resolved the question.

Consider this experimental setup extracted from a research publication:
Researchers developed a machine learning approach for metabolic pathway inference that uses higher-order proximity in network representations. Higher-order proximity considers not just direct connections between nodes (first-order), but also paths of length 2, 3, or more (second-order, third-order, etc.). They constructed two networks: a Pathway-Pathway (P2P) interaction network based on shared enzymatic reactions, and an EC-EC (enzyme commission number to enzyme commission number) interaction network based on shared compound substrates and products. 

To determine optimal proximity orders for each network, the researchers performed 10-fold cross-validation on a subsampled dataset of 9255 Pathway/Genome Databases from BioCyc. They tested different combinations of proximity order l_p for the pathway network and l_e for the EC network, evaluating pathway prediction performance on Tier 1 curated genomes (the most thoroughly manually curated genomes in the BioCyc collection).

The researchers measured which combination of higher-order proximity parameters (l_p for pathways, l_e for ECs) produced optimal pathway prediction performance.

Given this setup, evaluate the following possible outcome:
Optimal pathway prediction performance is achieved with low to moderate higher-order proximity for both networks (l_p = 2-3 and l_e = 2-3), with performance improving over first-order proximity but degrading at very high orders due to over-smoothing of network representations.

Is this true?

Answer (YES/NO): NO